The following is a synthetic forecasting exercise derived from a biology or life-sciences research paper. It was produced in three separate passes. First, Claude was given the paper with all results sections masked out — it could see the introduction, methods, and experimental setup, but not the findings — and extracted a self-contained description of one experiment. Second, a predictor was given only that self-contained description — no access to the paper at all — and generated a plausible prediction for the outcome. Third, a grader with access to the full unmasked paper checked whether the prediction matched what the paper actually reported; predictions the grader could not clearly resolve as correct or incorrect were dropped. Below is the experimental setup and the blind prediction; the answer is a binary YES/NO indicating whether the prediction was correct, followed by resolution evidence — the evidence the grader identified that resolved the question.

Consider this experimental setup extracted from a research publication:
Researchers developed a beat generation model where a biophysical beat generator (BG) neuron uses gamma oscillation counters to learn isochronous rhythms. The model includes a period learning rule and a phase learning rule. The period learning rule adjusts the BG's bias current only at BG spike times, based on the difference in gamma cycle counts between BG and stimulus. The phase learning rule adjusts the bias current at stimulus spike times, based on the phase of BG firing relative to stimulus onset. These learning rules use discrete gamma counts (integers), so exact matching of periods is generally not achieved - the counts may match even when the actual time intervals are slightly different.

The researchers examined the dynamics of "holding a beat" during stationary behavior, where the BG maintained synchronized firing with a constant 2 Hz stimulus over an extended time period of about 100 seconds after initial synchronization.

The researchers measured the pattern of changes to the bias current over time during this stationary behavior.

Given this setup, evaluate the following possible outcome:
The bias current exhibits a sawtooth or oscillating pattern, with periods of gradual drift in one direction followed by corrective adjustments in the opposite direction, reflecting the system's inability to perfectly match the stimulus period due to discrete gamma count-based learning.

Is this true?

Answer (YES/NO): NO